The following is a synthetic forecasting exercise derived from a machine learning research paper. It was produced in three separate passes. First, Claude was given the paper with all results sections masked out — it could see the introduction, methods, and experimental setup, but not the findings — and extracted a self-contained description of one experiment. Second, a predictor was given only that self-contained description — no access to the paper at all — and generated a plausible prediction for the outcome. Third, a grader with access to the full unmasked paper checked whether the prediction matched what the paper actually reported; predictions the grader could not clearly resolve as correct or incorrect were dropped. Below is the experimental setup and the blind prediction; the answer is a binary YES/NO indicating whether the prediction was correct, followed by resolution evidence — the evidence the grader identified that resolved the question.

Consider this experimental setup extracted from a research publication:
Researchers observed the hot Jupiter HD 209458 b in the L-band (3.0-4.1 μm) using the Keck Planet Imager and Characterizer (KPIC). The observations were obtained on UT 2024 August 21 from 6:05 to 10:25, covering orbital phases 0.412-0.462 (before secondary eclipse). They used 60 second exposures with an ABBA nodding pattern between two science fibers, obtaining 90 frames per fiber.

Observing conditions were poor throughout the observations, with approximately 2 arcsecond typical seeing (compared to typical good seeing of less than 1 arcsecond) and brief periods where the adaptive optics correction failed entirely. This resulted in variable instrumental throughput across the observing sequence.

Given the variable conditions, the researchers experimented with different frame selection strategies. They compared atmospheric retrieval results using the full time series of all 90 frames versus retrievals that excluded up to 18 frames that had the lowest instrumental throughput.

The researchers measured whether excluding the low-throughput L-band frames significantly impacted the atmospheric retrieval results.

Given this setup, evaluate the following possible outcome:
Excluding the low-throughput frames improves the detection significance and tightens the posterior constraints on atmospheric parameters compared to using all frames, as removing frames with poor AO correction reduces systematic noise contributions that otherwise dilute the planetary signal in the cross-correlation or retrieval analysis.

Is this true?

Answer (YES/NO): NO